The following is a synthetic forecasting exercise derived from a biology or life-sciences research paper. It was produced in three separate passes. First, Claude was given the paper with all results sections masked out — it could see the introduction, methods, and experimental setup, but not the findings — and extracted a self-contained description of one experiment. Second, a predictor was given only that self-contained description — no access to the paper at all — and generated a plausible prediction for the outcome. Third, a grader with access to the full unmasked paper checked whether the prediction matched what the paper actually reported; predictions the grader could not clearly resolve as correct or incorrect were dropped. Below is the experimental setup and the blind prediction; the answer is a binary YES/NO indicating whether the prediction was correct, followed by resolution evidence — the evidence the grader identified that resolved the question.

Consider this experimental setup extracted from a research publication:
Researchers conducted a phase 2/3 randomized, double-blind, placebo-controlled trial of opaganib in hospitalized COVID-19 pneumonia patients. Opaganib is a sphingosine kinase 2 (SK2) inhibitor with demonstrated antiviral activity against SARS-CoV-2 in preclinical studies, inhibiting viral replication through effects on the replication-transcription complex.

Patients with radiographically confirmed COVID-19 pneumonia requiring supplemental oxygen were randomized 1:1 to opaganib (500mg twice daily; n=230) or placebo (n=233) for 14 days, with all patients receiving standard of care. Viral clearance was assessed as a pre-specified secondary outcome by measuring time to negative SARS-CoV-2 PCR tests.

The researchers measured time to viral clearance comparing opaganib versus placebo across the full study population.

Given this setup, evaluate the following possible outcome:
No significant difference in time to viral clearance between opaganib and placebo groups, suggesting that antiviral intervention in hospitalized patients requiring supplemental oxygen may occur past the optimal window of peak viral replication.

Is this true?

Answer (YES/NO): NO